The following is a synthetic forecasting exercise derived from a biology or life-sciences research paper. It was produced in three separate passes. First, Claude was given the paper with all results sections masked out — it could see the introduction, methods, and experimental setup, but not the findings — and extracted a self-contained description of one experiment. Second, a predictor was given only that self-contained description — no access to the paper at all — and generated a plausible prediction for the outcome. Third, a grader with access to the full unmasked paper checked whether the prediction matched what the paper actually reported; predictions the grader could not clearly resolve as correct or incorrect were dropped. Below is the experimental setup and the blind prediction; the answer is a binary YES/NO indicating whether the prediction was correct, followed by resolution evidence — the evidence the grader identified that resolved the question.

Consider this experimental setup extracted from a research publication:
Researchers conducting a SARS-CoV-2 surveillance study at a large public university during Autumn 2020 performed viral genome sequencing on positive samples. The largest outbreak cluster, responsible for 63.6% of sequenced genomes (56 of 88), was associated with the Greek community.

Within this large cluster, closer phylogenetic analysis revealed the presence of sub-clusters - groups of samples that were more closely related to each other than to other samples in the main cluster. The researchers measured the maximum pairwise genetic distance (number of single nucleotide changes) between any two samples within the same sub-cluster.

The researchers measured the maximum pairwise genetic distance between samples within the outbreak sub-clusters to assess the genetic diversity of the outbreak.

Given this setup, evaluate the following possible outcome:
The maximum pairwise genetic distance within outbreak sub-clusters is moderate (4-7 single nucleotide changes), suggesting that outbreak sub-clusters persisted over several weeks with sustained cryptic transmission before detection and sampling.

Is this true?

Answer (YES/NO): YES